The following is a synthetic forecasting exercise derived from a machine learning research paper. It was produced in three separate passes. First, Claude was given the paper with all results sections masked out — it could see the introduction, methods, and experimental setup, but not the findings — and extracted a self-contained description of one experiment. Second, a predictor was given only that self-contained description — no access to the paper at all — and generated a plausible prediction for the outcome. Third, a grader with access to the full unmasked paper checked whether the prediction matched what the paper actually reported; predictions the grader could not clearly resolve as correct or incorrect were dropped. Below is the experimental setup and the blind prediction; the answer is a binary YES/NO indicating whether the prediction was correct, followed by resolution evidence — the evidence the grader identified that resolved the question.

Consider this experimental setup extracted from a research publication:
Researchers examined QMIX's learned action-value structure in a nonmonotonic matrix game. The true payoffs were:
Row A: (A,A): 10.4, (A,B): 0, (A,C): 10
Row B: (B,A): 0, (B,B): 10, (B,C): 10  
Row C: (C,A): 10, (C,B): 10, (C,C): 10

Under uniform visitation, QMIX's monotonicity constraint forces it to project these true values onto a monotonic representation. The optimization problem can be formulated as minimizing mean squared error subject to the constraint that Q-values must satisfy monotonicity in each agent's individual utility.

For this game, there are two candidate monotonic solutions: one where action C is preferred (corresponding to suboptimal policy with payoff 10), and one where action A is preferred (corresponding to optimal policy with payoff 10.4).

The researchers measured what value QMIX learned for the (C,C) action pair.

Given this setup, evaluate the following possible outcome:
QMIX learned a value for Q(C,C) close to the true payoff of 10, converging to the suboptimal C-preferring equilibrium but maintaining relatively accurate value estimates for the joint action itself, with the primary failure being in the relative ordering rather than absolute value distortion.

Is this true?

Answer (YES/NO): NO